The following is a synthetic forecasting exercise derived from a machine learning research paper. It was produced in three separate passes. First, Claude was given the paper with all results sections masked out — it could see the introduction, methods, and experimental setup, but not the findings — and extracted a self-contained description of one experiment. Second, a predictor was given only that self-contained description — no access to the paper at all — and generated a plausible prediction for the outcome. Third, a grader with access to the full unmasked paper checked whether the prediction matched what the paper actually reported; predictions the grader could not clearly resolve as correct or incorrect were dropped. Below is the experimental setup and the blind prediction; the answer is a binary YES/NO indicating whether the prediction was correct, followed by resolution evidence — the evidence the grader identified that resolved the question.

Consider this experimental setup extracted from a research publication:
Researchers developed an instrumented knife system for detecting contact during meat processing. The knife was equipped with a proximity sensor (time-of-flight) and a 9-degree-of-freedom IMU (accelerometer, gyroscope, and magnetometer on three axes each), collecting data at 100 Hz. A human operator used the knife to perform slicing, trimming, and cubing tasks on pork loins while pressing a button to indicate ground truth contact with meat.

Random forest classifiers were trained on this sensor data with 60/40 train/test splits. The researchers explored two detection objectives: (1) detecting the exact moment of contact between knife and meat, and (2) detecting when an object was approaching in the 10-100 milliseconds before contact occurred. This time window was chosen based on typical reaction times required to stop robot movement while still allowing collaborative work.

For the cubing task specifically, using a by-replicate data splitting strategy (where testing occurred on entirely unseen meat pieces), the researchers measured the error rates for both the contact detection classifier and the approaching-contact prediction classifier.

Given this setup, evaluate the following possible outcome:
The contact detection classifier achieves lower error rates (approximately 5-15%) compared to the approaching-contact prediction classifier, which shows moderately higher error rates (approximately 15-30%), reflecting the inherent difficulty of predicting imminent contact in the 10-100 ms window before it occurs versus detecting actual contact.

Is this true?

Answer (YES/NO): NO